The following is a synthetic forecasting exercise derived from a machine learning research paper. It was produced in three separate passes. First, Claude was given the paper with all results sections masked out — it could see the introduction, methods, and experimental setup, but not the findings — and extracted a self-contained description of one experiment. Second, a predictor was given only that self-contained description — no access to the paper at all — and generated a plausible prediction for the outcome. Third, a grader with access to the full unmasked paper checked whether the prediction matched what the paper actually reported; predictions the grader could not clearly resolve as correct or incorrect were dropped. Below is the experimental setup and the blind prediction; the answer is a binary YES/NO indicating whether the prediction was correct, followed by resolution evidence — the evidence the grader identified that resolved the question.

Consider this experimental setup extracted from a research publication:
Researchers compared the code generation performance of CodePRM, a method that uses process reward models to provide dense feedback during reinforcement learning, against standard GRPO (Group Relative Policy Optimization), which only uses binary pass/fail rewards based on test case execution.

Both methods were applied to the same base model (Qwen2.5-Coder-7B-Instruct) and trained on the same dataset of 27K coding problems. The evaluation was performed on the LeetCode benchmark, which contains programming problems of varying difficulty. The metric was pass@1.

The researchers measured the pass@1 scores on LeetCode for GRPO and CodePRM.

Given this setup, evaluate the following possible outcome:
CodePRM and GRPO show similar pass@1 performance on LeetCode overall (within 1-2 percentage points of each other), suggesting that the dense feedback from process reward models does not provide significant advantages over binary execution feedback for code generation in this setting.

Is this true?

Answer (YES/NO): NO